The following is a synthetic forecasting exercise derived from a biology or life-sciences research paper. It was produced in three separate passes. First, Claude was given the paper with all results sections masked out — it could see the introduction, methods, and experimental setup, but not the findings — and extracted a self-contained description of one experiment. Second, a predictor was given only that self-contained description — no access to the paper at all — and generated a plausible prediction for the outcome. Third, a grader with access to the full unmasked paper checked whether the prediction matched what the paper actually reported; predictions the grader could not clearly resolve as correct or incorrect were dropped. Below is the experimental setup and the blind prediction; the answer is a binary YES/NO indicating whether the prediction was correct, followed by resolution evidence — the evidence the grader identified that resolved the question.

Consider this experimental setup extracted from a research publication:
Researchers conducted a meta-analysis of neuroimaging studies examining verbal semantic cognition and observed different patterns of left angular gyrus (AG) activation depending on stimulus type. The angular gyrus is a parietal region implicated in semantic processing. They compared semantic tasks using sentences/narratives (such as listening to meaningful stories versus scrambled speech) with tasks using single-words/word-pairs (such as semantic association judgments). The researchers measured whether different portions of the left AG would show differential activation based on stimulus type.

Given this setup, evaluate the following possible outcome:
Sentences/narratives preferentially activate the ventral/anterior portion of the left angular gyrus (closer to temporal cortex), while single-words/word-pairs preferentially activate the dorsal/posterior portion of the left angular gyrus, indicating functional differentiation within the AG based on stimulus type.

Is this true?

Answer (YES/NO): YES